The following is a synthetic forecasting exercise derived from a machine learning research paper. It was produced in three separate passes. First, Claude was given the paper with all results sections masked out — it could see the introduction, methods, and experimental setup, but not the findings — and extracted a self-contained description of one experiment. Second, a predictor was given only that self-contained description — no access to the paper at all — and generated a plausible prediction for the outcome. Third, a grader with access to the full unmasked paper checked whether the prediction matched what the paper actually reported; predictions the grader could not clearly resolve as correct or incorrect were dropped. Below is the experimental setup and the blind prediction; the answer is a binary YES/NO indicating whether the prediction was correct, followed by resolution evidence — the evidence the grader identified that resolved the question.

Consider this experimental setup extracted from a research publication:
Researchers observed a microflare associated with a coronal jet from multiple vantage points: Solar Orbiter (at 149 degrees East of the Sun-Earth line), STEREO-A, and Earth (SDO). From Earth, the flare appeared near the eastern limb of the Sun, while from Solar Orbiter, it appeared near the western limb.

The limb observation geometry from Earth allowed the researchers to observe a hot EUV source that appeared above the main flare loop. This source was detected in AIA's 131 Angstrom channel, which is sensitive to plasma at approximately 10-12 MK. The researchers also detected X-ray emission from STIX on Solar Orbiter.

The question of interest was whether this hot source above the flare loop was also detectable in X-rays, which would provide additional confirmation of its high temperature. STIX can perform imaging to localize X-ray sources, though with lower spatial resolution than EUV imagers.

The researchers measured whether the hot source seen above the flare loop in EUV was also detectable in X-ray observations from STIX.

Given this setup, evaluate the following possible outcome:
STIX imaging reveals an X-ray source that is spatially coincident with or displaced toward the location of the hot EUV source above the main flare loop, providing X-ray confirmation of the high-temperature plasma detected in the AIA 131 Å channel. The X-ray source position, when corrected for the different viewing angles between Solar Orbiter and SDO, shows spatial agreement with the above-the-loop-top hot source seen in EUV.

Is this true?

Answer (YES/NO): NO